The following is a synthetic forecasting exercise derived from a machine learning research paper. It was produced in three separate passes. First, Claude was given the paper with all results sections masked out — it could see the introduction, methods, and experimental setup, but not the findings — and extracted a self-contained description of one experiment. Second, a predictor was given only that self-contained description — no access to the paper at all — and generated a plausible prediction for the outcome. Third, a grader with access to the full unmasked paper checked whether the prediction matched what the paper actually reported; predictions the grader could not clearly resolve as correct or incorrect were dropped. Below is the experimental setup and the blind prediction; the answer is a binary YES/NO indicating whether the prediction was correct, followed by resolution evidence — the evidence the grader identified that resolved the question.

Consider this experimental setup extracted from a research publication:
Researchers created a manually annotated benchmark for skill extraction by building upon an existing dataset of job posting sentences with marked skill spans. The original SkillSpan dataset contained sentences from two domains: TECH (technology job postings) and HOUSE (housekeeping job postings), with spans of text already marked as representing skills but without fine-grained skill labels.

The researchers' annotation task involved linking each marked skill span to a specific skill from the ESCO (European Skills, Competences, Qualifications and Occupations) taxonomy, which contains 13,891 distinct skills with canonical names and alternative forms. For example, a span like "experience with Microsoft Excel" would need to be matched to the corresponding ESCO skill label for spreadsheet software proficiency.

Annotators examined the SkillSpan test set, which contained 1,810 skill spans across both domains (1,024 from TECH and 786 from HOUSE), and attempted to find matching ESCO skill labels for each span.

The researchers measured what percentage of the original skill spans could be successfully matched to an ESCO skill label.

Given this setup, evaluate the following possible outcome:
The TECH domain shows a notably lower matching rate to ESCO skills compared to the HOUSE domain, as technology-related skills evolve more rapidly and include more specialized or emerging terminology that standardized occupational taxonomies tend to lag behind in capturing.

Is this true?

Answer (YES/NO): NO